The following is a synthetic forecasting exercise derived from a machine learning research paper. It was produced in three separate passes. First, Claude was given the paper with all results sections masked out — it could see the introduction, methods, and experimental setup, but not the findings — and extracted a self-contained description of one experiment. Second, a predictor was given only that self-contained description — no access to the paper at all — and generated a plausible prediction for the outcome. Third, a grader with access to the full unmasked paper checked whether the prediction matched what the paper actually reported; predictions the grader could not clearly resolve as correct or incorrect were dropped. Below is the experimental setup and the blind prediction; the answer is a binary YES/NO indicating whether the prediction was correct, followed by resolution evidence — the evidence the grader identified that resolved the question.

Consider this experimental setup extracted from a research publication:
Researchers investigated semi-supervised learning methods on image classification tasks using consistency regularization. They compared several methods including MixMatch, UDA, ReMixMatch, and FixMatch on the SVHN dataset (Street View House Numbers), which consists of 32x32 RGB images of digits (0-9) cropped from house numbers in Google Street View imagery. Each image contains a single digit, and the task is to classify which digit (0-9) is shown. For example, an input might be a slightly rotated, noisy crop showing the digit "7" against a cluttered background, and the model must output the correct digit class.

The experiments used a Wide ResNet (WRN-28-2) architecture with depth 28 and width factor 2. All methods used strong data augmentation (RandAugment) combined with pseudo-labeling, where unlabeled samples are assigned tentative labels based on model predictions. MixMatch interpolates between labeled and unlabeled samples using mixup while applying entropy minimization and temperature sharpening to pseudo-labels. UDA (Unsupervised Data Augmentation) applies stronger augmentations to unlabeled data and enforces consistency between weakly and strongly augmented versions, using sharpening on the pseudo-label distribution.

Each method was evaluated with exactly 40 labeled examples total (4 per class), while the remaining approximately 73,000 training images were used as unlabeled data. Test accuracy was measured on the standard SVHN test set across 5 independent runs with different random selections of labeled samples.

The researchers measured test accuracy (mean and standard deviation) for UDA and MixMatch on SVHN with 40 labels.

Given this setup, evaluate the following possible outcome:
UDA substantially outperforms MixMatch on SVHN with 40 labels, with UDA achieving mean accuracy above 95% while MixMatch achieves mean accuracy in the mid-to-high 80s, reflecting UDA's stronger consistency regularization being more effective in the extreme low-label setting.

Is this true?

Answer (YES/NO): NO